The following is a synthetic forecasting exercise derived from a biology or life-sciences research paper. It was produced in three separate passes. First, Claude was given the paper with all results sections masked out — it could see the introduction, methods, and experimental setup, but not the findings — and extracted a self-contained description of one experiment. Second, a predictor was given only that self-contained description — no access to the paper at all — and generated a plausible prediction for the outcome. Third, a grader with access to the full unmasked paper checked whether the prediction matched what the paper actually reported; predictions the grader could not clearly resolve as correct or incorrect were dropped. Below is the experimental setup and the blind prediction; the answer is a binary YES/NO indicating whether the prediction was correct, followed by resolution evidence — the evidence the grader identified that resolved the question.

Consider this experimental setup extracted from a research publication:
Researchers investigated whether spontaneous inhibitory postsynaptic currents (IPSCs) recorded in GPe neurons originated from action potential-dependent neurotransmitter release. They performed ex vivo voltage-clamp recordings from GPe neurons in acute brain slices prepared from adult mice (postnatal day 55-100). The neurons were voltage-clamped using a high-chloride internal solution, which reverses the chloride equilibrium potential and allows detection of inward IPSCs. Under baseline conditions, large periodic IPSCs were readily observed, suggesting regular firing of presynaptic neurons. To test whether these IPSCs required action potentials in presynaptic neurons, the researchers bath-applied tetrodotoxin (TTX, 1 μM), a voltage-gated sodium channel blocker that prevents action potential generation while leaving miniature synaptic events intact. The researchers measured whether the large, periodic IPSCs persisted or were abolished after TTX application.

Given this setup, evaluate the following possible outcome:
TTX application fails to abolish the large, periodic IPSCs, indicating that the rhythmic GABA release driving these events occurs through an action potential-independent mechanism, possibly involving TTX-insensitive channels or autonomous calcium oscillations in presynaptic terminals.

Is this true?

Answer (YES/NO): NO